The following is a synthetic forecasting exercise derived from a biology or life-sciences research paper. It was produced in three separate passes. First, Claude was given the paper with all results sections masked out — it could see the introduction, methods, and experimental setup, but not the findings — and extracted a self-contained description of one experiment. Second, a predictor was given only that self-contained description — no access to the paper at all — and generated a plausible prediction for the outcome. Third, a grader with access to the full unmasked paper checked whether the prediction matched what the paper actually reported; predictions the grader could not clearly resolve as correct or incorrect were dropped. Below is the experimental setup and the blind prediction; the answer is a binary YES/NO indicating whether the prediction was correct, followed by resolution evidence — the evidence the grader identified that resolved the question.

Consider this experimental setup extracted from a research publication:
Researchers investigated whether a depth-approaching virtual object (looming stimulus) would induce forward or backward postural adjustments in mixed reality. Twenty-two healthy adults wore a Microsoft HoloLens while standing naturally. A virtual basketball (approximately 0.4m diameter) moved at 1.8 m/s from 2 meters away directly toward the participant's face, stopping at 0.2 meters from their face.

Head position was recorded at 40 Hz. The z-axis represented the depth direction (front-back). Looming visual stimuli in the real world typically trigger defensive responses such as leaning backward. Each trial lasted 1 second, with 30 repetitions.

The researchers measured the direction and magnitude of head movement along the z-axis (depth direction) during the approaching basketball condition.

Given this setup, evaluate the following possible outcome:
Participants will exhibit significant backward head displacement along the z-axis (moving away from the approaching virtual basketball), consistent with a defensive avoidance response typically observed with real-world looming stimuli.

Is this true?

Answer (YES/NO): NO